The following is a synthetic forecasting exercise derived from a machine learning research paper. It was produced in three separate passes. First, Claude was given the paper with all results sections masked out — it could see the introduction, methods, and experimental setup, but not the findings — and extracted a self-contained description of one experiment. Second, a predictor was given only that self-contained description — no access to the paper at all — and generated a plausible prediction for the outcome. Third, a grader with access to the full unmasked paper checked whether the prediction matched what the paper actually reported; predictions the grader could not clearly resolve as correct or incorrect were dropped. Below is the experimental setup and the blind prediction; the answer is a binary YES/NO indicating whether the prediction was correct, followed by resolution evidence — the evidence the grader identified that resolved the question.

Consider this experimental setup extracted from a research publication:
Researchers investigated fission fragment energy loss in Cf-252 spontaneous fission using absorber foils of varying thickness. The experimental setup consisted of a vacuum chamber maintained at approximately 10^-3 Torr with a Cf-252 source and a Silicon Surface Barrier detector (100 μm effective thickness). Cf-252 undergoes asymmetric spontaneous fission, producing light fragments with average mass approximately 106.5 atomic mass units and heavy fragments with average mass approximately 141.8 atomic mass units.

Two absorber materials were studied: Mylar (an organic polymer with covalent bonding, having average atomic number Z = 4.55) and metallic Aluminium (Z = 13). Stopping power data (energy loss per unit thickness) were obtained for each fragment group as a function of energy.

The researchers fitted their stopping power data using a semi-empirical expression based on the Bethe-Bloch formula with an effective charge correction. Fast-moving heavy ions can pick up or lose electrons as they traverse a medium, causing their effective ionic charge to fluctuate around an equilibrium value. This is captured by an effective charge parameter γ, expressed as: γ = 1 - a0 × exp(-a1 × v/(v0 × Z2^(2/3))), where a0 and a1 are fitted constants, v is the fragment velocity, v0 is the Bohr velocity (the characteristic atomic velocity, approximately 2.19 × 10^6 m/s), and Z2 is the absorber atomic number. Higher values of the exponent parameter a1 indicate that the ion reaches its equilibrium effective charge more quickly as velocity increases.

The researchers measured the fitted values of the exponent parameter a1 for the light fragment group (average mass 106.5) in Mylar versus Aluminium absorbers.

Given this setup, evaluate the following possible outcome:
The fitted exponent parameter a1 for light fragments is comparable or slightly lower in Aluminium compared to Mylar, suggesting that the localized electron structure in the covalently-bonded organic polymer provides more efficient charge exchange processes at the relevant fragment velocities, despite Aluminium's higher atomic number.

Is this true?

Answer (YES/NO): NO